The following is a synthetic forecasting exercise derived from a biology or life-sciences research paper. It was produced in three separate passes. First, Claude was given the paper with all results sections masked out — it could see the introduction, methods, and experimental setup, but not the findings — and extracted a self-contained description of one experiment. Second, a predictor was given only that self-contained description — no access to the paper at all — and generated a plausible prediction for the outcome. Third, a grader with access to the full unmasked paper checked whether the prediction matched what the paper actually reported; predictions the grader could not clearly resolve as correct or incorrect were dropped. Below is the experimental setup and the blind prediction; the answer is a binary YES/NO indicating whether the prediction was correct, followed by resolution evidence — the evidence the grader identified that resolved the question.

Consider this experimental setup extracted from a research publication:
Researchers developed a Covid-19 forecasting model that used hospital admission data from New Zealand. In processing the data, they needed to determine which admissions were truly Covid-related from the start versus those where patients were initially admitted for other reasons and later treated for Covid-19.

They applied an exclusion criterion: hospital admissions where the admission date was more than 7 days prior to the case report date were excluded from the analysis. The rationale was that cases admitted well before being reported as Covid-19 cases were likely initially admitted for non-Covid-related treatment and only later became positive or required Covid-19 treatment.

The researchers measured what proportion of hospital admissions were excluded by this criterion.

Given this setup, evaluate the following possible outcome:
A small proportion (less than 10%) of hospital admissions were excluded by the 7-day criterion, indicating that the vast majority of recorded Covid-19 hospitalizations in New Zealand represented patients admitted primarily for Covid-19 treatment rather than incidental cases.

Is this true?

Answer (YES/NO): YES